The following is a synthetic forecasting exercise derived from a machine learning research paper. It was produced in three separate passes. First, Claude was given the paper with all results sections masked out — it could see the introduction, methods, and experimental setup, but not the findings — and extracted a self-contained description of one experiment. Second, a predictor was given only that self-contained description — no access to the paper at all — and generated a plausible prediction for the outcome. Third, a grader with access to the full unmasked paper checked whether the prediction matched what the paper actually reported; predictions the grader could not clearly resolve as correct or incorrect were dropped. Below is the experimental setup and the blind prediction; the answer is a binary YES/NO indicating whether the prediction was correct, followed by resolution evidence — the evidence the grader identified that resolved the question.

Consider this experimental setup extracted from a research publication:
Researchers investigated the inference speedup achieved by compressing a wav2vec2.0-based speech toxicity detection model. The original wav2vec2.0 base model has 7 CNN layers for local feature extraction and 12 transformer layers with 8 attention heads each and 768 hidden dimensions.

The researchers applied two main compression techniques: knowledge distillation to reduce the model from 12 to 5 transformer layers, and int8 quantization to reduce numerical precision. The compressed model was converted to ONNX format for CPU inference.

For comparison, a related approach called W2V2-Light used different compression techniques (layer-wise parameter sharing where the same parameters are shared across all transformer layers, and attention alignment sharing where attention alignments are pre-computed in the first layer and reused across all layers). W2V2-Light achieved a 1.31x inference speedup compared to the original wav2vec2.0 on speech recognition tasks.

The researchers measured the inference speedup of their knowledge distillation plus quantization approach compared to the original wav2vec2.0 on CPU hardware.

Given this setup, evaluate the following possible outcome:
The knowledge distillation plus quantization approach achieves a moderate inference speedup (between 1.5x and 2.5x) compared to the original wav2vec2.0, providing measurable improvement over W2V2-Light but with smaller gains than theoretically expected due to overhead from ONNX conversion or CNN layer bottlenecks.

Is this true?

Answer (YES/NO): YES